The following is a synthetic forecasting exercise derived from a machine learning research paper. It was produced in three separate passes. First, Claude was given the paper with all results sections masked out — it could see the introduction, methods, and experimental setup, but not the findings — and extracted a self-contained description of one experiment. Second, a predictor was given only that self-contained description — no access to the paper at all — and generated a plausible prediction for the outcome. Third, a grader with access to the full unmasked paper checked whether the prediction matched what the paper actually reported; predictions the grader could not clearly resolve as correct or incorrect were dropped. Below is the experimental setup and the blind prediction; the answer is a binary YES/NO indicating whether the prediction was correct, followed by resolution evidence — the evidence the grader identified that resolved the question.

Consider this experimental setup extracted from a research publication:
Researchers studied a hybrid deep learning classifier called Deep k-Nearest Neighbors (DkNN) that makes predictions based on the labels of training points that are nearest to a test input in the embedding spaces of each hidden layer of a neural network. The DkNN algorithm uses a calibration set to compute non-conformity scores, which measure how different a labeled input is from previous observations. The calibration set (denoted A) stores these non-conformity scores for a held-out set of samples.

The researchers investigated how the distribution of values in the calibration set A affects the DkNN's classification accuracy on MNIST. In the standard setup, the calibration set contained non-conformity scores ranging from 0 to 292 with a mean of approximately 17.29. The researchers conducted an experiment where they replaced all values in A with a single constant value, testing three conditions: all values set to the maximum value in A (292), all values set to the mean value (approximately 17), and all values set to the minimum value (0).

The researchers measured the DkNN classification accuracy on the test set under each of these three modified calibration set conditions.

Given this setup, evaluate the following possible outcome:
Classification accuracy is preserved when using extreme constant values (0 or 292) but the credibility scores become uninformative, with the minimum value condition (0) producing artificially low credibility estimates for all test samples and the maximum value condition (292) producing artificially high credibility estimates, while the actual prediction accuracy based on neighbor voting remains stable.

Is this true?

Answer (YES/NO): NO